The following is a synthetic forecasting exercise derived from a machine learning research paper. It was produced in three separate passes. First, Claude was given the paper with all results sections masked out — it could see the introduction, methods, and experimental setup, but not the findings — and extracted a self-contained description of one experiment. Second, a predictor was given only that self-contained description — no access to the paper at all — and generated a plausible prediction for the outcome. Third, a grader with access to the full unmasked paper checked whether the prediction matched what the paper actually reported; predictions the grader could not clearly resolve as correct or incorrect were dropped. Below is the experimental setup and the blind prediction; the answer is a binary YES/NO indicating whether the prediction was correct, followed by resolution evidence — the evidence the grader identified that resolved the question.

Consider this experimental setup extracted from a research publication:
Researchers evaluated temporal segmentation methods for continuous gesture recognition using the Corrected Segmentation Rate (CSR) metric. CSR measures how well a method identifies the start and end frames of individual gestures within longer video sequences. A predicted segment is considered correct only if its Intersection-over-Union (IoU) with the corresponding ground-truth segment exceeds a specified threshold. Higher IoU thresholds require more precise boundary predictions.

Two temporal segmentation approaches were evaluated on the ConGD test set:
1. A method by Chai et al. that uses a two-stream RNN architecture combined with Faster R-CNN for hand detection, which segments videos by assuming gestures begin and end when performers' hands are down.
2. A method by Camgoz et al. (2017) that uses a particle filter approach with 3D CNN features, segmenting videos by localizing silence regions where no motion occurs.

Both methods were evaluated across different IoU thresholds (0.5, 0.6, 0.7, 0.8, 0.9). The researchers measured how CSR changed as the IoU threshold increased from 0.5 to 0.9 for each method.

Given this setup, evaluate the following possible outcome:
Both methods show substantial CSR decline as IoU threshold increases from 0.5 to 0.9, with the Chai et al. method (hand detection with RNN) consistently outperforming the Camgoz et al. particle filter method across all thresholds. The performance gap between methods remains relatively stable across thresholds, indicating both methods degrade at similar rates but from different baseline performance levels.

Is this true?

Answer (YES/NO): NO